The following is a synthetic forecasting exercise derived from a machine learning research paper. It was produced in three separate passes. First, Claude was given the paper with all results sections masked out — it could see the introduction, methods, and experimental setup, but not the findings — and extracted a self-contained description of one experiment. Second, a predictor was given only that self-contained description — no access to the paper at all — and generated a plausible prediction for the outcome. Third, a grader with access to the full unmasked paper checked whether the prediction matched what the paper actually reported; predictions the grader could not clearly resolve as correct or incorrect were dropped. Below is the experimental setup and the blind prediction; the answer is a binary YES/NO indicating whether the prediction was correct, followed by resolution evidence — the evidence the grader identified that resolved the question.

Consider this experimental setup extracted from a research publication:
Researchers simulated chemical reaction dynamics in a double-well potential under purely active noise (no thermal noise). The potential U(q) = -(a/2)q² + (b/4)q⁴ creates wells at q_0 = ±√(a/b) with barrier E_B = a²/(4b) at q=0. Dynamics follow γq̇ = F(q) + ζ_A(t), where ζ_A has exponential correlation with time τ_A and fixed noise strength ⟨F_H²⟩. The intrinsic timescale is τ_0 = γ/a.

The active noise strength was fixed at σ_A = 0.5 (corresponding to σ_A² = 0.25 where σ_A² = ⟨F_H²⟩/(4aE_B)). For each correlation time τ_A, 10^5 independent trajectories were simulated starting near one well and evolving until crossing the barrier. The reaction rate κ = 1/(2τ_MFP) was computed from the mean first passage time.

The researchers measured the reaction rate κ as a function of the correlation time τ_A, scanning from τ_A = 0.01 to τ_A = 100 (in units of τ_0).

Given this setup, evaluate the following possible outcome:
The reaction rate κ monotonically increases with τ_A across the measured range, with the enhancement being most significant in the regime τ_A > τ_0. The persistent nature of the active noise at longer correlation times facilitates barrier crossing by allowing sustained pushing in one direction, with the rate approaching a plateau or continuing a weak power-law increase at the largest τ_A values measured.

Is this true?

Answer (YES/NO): NO